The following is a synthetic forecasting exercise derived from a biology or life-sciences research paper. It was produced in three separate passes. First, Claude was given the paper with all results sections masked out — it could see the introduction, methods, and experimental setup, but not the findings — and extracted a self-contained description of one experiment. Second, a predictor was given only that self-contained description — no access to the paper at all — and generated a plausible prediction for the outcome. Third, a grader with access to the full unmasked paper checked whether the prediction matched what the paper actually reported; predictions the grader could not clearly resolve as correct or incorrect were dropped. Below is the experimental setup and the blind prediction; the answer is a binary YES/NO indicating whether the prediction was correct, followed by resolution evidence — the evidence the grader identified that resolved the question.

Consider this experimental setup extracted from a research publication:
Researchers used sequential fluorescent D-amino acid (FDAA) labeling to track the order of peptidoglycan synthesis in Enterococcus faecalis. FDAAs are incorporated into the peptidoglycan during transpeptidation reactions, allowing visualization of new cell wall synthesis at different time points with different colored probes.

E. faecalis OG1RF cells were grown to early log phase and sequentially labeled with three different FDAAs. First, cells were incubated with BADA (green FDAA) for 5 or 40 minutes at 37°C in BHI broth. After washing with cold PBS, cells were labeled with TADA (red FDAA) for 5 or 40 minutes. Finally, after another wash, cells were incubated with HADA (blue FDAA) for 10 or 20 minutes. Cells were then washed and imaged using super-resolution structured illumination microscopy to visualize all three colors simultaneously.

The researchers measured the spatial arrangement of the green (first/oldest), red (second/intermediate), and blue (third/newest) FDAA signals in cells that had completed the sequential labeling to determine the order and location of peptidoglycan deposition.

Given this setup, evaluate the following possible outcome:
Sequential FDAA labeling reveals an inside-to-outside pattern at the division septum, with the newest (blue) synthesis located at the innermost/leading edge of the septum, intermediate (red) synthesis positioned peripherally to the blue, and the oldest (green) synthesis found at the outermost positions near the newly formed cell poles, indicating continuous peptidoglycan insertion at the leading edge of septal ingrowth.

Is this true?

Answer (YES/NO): YES